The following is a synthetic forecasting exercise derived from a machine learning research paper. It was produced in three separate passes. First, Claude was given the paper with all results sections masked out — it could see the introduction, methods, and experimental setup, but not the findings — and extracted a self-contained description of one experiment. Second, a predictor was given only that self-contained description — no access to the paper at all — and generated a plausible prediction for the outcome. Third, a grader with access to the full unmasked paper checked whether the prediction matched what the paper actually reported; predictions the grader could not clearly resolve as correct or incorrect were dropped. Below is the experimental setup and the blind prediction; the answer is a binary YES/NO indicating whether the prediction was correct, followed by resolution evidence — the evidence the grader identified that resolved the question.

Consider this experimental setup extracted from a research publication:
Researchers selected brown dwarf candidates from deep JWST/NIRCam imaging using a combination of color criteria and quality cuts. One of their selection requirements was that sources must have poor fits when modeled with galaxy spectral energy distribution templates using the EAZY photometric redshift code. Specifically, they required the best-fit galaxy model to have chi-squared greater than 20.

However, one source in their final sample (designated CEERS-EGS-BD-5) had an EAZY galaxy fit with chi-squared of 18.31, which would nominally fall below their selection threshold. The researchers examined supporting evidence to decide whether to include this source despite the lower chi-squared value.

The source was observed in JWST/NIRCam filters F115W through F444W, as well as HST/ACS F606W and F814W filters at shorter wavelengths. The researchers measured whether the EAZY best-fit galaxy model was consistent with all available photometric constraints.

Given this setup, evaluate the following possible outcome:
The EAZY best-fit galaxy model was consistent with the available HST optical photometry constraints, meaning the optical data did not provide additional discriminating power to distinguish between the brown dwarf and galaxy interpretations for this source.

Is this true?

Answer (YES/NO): NO